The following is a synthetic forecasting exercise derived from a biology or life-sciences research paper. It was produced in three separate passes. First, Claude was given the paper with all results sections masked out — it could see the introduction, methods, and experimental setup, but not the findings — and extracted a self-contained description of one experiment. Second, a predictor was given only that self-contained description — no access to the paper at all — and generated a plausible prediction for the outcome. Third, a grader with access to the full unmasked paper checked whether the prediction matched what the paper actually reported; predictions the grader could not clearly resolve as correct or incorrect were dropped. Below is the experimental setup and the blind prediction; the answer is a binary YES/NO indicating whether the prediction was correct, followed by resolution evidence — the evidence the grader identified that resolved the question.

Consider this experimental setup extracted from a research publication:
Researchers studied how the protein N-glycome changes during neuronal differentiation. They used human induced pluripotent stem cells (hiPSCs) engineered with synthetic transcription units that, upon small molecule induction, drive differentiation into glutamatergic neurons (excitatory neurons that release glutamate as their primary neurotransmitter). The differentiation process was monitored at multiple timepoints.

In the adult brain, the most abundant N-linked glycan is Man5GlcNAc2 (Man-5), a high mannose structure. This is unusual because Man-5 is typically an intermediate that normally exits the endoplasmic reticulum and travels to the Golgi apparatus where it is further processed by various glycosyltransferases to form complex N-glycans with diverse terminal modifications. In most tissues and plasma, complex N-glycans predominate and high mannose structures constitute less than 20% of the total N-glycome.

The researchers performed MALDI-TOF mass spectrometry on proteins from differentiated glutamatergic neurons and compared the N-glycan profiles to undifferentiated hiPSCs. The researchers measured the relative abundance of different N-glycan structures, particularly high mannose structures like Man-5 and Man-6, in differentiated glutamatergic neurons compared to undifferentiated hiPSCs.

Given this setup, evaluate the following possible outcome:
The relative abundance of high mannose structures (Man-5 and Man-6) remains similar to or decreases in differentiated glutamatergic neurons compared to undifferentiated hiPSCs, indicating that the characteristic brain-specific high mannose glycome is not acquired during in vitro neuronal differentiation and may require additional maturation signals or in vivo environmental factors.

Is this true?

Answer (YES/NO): NO